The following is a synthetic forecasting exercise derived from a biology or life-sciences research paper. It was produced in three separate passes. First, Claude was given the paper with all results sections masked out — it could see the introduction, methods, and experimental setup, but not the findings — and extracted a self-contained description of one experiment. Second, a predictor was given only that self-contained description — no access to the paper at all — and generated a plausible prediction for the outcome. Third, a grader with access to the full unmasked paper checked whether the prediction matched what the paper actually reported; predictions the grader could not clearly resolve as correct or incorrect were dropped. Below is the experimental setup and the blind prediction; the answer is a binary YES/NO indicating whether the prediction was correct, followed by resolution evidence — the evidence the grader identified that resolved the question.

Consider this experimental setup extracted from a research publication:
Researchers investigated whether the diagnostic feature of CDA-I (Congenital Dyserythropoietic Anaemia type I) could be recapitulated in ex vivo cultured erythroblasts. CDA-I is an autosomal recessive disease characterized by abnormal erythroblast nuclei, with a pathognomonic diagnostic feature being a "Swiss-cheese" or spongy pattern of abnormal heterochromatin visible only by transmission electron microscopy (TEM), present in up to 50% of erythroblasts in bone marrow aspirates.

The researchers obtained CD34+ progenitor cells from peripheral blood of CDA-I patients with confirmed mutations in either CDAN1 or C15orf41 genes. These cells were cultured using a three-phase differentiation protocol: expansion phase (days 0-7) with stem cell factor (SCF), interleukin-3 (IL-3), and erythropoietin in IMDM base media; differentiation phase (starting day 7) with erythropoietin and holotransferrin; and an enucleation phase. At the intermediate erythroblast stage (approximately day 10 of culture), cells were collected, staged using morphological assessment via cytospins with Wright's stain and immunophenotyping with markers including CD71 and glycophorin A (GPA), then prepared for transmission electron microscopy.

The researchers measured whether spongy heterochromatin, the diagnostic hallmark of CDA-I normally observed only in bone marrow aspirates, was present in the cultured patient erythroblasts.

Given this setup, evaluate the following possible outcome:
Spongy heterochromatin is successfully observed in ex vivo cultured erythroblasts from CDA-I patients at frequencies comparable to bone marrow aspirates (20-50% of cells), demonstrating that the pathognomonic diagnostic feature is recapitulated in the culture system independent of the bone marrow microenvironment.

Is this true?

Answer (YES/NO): YES